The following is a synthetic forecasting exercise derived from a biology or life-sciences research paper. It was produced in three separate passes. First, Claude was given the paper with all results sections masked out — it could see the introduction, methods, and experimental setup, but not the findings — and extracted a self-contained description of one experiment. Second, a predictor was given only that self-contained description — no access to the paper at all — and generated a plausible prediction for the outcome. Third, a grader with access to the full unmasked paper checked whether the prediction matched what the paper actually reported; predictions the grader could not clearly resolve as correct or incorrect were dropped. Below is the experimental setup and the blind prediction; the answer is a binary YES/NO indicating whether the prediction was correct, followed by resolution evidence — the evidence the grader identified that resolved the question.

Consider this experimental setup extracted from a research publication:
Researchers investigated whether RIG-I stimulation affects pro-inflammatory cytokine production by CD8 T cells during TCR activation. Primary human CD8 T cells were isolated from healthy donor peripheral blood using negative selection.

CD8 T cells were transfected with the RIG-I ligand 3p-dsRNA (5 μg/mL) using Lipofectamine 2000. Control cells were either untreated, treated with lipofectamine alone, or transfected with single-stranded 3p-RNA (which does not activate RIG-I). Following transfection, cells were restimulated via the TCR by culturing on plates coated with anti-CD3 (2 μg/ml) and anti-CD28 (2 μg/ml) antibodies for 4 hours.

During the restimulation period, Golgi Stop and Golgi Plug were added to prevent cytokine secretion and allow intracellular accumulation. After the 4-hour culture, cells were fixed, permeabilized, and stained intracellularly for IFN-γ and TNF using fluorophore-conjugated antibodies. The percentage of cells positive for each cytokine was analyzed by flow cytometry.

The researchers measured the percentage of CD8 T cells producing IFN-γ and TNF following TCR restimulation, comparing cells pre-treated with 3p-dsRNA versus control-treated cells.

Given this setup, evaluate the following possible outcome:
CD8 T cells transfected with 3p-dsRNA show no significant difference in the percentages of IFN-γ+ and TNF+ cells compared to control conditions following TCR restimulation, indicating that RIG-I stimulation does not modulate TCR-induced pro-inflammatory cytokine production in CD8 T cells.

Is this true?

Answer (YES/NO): NO